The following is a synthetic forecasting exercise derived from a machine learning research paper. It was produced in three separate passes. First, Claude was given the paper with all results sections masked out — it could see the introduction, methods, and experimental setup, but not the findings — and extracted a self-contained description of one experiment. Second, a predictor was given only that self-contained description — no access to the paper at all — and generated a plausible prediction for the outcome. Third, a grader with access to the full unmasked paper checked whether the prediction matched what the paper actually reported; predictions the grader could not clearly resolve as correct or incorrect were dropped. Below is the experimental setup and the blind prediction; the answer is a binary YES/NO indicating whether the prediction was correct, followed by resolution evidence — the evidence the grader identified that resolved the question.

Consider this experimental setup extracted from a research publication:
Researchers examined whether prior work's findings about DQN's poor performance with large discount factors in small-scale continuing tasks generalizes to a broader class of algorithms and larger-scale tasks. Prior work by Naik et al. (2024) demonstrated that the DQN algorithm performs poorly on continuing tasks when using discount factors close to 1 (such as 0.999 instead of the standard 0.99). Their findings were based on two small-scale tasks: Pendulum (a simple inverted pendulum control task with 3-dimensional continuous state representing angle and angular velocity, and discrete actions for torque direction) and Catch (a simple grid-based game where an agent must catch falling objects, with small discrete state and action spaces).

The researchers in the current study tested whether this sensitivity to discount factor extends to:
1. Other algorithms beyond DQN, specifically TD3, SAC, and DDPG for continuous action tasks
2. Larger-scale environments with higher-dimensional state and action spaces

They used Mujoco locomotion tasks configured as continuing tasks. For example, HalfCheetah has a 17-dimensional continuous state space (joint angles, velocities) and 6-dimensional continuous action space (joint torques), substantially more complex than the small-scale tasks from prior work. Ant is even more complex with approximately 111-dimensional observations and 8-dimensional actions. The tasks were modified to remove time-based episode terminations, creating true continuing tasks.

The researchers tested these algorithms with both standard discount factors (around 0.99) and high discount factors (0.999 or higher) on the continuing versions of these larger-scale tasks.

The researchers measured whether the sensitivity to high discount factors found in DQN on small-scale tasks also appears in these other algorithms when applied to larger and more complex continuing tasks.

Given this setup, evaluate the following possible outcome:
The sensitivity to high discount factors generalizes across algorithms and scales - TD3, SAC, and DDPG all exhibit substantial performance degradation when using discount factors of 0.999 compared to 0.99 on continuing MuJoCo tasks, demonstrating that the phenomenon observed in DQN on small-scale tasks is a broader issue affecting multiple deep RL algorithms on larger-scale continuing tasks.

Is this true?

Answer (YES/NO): YES